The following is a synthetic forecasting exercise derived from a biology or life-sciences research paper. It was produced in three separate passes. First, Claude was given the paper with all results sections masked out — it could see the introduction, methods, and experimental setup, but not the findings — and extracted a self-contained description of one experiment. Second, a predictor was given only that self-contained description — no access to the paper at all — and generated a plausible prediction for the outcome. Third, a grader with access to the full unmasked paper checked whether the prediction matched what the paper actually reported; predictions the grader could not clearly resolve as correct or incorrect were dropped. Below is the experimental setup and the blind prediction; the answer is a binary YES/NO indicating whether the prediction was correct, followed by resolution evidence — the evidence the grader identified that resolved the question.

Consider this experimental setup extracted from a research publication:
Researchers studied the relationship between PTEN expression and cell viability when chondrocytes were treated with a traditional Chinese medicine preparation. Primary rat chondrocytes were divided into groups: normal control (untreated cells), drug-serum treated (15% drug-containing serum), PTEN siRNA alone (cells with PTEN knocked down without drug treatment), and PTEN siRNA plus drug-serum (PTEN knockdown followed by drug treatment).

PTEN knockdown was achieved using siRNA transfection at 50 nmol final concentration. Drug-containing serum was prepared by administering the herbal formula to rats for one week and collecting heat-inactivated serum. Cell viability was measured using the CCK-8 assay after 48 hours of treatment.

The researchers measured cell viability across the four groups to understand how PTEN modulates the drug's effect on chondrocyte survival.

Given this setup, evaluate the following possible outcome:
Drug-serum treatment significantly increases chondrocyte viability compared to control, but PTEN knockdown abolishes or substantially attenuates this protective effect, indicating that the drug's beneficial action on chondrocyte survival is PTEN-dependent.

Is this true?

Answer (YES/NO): YES